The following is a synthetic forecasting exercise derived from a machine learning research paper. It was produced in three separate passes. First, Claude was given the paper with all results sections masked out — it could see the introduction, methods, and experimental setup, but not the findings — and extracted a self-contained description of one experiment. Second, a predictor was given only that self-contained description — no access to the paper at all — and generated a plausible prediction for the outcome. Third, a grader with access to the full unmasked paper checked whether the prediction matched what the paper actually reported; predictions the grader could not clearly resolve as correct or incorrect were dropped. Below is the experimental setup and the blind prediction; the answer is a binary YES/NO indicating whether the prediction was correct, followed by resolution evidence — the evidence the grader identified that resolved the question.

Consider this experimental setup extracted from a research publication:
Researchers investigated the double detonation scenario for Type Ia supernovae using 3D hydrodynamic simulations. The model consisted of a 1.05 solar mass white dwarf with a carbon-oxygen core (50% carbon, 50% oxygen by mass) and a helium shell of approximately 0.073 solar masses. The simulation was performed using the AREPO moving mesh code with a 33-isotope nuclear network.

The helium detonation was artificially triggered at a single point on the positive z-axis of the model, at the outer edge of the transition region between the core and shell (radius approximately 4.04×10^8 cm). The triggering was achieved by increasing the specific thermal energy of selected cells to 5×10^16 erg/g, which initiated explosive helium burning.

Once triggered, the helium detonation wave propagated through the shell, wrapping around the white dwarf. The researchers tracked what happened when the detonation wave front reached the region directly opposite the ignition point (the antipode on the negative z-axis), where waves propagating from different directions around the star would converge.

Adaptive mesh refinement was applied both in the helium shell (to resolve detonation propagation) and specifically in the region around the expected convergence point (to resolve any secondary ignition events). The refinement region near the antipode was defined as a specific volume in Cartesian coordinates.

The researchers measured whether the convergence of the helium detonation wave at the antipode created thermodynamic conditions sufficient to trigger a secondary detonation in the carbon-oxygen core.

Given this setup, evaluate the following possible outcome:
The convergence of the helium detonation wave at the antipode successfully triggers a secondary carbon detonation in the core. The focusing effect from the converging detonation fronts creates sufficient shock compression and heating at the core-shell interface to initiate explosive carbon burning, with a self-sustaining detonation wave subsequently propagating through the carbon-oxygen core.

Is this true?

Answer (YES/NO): YES